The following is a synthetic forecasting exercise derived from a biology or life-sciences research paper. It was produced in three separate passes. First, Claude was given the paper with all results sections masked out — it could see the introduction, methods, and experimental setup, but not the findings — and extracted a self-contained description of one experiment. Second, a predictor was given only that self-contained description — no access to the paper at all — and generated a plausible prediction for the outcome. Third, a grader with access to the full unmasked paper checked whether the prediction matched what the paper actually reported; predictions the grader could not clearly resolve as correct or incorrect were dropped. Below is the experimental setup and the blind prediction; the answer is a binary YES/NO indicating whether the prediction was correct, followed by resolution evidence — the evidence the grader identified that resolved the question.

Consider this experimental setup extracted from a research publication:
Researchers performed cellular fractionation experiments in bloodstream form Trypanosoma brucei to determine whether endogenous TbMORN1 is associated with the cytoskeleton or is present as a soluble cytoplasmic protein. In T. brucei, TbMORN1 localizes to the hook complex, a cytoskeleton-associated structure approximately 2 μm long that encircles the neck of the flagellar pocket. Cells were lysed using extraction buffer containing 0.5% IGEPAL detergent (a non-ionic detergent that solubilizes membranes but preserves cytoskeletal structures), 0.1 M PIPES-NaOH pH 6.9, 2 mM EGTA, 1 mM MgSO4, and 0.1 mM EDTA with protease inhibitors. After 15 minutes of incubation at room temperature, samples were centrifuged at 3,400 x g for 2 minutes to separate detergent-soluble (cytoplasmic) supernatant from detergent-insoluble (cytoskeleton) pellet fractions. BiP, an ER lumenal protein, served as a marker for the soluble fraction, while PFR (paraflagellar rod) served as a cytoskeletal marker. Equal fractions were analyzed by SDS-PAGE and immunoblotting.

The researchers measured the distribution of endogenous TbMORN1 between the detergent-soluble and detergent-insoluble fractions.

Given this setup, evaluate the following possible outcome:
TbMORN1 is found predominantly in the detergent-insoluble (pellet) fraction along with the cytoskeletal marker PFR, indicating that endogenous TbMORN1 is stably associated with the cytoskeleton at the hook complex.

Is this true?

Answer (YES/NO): YES